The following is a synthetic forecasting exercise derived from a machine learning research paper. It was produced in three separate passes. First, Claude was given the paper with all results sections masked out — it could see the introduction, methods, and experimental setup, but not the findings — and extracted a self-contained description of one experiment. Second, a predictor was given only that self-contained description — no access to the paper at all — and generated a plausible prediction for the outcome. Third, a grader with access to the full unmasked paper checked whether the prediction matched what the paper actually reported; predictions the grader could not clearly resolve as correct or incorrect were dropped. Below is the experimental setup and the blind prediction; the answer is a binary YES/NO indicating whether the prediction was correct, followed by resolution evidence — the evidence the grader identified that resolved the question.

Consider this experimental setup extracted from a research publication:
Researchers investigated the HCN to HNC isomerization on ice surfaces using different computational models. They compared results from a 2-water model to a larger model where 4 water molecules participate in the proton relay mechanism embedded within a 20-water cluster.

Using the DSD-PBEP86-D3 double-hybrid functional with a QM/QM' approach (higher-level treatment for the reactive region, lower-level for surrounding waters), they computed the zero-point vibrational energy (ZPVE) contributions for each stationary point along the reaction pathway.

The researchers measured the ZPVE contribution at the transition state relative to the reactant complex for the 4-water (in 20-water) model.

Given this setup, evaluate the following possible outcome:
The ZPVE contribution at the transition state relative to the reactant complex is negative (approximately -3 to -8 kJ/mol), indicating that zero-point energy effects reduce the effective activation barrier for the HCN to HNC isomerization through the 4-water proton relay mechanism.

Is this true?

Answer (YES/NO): NO